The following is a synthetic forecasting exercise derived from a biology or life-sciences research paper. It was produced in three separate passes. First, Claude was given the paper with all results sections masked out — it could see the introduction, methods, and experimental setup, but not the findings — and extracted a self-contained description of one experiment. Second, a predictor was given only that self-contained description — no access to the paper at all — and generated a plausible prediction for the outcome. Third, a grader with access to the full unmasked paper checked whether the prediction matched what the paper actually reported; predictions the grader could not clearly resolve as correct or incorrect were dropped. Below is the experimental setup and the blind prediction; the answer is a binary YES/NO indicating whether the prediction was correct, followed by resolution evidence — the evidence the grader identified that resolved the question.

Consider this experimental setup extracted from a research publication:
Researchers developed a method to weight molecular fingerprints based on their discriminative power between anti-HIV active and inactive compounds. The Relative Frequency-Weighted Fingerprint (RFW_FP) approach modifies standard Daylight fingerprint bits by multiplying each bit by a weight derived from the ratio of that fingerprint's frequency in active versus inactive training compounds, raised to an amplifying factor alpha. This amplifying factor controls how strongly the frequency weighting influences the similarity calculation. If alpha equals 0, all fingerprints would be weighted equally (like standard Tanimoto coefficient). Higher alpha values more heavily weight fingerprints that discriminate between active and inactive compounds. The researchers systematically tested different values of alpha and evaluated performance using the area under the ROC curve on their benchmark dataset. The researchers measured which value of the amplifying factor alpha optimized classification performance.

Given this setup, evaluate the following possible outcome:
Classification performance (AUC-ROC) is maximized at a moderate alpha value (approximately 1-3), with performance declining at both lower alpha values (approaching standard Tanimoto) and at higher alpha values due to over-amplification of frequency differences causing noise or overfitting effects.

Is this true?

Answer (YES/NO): NO